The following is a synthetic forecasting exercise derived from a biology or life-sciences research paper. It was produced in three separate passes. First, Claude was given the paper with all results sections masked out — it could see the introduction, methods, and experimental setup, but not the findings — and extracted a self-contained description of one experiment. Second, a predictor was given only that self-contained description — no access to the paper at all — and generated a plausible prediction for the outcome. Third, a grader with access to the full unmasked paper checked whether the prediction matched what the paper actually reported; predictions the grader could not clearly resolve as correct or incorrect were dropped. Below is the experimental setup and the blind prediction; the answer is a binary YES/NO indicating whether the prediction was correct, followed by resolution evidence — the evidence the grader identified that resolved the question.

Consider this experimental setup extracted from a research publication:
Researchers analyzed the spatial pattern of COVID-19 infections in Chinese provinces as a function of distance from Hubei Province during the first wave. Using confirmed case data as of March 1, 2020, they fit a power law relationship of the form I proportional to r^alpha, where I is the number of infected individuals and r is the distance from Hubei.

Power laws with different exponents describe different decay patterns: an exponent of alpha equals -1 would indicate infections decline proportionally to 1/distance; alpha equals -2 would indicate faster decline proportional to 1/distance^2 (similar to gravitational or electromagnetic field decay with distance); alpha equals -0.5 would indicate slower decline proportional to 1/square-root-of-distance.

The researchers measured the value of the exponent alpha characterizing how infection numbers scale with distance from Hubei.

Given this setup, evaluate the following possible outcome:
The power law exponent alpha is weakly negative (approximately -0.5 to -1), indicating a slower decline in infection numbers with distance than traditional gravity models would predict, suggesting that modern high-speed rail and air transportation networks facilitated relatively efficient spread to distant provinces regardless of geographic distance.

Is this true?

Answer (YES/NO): NO